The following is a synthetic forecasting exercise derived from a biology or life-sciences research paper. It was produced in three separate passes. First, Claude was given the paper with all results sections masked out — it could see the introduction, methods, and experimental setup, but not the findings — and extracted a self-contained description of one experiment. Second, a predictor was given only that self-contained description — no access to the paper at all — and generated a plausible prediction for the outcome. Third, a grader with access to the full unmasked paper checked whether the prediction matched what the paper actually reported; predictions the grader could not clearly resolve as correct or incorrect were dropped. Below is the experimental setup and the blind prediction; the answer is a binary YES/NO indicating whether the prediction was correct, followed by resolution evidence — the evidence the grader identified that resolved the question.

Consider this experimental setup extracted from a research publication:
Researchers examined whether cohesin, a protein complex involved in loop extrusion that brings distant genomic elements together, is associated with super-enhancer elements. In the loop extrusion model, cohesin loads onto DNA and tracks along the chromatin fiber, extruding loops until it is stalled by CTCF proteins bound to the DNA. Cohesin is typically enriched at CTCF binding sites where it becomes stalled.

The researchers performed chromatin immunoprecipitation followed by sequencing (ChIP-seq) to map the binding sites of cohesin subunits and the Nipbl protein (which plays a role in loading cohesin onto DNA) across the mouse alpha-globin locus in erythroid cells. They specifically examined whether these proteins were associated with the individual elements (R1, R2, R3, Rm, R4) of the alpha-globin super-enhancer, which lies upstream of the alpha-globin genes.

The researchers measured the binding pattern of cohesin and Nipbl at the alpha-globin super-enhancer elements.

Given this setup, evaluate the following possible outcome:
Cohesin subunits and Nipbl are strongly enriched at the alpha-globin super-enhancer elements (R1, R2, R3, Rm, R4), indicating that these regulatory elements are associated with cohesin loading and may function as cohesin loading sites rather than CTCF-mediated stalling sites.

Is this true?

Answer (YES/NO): YES